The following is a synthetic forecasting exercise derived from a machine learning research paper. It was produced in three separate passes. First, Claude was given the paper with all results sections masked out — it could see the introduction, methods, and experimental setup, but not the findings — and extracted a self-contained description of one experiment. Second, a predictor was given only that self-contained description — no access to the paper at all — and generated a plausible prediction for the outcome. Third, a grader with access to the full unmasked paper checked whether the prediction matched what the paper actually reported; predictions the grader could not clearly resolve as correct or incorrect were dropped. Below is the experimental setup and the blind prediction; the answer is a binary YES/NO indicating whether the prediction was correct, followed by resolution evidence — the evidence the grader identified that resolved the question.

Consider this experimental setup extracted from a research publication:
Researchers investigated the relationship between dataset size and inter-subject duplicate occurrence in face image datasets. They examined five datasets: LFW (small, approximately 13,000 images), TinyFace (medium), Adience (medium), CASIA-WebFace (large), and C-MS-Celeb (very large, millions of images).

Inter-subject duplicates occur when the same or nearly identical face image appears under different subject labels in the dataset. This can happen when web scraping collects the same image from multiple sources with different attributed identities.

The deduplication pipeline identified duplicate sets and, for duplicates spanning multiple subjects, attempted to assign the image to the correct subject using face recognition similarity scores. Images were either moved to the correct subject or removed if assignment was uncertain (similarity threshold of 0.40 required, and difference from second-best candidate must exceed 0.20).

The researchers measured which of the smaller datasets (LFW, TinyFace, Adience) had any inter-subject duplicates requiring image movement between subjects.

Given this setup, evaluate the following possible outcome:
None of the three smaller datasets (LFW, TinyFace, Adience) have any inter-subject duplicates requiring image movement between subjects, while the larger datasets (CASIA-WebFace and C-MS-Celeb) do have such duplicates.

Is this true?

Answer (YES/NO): YES